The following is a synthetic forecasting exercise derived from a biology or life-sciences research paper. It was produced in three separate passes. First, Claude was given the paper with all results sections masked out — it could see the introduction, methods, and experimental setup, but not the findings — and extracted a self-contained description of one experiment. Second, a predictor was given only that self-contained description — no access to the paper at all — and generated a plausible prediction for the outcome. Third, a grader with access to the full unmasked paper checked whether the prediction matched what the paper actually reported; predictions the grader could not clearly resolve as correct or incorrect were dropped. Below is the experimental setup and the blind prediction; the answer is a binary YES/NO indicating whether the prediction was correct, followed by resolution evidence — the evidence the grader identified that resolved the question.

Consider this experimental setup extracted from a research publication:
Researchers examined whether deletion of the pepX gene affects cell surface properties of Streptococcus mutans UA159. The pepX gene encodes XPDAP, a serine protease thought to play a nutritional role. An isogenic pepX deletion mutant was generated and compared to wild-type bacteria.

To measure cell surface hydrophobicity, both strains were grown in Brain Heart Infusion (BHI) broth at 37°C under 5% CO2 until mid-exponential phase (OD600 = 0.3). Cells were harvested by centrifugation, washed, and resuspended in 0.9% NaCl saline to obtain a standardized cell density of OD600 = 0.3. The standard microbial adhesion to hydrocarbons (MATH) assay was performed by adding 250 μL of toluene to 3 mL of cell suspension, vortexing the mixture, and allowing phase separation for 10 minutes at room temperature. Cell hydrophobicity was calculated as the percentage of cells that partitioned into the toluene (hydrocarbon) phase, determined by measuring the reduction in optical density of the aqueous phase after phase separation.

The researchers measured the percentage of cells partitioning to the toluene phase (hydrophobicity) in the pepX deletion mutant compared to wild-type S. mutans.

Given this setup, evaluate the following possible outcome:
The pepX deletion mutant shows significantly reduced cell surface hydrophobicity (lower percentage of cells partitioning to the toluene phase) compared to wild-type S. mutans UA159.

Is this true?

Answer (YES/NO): NO